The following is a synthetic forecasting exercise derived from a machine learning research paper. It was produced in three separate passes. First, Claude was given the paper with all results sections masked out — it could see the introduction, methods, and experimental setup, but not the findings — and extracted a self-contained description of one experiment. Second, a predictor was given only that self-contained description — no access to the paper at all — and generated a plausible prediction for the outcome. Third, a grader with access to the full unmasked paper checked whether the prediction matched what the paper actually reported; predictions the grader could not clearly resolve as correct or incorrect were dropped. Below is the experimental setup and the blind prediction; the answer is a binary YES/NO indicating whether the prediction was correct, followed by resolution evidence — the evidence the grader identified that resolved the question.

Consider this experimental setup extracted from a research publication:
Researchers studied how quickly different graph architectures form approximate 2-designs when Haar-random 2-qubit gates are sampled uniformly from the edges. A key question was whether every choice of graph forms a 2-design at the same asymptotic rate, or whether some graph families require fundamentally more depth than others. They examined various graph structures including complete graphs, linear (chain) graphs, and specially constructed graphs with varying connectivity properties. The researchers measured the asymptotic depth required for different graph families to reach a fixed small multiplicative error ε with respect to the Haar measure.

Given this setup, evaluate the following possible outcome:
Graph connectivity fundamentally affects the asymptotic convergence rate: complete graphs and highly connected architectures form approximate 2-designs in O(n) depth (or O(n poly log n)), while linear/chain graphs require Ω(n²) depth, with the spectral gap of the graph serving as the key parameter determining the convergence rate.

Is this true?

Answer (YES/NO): NO